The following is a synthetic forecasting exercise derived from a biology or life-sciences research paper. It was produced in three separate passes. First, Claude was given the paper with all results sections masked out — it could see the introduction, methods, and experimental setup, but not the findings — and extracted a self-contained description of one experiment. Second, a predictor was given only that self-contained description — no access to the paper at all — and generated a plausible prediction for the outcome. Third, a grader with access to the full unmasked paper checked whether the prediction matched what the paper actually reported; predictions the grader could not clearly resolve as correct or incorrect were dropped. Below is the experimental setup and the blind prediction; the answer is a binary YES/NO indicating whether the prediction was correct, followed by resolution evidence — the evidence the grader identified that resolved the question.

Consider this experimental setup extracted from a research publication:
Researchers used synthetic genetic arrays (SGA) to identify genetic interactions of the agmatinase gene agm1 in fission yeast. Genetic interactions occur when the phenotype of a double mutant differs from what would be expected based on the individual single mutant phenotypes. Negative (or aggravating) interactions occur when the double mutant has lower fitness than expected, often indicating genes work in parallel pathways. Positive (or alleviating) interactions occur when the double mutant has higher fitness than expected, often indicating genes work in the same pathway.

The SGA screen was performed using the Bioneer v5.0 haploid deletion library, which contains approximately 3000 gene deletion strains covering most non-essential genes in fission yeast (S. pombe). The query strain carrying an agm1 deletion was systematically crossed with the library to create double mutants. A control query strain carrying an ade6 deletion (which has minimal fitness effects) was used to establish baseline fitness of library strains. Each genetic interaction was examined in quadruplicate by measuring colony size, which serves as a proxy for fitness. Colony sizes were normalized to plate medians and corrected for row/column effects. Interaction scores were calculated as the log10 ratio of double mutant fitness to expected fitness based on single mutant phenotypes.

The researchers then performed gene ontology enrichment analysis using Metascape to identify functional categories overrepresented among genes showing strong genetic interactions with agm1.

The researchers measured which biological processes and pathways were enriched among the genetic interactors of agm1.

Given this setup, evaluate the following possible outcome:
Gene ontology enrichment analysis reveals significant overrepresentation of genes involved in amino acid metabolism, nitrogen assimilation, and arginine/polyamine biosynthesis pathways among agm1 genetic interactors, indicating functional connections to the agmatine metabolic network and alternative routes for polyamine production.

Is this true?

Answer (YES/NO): NO